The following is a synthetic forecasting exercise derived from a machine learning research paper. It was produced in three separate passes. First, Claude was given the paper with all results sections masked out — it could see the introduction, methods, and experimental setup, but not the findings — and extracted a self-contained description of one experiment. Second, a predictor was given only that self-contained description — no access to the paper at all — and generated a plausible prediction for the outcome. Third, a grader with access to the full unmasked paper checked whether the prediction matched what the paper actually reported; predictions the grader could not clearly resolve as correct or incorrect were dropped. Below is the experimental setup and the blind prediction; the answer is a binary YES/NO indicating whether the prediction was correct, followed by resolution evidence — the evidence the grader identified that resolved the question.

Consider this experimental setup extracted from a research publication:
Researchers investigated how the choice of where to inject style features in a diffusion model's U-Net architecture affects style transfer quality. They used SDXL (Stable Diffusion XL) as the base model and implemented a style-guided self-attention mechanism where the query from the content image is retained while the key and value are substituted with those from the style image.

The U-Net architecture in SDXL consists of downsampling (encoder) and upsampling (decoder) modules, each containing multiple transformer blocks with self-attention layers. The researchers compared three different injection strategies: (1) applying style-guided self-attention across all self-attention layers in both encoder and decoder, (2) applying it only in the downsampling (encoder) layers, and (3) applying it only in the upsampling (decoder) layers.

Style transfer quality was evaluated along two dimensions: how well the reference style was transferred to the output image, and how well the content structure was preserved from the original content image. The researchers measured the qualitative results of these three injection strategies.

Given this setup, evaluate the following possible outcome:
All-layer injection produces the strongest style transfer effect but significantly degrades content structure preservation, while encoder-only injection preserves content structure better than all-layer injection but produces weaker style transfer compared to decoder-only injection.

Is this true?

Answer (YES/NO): NO